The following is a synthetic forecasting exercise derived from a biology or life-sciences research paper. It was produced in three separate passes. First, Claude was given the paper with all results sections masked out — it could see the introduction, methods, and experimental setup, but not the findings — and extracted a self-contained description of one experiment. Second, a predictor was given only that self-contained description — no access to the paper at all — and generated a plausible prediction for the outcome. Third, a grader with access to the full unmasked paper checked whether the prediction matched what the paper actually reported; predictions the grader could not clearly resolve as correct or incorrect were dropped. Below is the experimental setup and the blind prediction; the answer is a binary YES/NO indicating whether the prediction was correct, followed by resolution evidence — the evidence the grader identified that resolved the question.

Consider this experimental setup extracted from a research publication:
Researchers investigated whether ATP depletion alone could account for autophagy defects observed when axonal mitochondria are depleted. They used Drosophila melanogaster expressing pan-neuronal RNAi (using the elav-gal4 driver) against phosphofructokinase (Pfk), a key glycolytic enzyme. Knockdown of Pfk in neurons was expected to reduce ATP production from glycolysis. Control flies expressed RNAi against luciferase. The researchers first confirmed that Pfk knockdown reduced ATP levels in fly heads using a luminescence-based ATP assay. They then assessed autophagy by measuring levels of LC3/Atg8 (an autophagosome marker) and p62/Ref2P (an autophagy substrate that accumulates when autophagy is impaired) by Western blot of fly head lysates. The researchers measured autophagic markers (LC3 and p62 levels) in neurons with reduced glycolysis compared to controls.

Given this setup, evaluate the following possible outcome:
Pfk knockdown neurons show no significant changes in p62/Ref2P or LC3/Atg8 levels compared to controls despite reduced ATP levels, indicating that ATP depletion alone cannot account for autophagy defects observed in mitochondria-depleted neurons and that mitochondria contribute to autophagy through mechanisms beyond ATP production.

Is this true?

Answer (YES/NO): NO